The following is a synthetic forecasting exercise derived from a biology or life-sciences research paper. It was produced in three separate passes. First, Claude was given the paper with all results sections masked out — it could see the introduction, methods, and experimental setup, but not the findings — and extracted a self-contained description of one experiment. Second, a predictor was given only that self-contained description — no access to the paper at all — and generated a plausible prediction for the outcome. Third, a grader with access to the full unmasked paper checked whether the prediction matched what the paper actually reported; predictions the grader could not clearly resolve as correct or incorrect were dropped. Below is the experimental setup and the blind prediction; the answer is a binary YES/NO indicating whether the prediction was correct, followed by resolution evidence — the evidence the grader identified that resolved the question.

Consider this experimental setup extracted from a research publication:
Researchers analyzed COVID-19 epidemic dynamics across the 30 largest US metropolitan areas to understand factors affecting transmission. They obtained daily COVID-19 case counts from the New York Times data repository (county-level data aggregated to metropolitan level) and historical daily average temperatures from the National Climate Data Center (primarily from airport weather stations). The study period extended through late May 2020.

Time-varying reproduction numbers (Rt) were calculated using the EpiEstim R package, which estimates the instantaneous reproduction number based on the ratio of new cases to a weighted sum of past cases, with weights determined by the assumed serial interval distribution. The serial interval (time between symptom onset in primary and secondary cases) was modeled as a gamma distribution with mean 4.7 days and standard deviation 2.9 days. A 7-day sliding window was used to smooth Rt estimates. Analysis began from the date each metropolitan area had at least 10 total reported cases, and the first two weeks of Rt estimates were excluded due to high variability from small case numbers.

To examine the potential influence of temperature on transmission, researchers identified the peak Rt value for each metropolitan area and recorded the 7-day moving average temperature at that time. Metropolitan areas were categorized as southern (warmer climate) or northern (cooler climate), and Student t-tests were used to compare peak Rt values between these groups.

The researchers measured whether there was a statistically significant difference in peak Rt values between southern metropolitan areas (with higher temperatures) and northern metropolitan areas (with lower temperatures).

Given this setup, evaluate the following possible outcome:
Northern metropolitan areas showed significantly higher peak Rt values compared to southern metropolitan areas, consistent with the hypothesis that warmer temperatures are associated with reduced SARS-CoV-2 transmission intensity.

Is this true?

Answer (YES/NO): NO